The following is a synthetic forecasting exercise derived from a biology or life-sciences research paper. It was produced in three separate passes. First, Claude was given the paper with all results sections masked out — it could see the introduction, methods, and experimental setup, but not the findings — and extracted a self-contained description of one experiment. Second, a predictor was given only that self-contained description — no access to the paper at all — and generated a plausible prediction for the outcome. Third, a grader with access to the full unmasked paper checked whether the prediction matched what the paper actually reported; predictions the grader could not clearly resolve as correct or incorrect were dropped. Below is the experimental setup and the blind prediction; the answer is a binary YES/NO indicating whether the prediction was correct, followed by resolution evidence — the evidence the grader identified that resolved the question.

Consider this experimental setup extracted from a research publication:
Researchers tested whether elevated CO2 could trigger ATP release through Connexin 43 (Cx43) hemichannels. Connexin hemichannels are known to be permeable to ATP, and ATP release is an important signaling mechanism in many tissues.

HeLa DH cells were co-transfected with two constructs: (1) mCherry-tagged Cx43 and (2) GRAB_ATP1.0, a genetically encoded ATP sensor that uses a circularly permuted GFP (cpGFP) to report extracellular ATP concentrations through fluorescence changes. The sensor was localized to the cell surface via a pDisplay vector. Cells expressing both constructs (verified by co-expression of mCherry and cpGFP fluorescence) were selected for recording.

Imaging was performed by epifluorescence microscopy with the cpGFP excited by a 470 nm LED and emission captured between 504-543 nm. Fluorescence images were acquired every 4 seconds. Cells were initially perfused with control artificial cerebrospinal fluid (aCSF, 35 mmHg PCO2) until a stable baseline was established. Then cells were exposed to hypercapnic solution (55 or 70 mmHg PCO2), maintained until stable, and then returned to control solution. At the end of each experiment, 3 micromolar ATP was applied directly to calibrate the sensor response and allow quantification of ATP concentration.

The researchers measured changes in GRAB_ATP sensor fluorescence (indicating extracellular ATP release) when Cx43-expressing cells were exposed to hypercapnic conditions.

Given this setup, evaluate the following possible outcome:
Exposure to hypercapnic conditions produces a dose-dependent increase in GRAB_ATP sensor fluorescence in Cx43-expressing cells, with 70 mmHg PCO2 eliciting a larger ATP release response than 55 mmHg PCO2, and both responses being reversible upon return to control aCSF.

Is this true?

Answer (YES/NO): NO